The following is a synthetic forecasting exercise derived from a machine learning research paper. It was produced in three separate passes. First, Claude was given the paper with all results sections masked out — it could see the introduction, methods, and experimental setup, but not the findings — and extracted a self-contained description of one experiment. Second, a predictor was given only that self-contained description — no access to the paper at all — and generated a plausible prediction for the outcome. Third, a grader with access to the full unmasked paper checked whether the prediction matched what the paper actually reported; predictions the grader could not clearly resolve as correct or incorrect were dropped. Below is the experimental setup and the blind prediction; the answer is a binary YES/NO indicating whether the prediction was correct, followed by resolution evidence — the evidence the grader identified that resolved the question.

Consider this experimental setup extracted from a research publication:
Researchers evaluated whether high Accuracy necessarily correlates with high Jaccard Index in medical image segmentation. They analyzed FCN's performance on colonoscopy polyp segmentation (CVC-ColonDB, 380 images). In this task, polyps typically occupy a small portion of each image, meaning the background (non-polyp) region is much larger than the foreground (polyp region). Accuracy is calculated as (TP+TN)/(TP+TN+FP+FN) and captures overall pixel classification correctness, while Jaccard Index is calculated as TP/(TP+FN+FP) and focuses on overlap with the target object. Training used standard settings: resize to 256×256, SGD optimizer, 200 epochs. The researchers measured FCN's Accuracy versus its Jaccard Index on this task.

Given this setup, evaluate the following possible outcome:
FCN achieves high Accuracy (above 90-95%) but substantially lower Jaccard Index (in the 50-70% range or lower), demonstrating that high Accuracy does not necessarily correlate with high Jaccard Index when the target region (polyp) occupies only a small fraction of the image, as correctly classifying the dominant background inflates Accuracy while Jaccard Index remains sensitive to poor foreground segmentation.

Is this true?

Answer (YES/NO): NO